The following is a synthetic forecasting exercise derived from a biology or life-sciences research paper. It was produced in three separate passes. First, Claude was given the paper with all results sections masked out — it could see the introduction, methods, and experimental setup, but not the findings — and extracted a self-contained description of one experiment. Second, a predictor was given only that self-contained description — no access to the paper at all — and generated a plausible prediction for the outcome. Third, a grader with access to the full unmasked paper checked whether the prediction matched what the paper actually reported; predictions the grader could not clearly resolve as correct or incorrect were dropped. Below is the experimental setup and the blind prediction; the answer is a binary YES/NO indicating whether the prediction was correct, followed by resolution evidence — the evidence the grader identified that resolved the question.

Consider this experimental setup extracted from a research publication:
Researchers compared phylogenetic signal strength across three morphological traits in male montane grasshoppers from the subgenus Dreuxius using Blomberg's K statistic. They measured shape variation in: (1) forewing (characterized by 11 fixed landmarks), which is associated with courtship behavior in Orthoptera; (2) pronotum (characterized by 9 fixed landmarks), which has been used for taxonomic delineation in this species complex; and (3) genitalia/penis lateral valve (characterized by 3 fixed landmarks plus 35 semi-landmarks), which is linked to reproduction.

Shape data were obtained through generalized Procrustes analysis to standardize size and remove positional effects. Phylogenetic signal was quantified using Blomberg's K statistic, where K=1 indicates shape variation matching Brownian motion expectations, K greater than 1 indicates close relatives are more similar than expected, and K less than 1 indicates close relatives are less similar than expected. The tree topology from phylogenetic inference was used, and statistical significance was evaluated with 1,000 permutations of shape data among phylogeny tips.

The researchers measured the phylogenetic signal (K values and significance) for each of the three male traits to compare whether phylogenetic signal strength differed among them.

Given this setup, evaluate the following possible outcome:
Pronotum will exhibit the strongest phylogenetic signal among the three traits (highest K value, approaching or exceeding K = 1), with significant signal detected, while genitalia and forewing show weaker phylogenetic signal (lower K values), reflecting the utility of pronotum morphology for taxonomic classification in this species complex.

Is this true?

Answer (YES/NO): NO